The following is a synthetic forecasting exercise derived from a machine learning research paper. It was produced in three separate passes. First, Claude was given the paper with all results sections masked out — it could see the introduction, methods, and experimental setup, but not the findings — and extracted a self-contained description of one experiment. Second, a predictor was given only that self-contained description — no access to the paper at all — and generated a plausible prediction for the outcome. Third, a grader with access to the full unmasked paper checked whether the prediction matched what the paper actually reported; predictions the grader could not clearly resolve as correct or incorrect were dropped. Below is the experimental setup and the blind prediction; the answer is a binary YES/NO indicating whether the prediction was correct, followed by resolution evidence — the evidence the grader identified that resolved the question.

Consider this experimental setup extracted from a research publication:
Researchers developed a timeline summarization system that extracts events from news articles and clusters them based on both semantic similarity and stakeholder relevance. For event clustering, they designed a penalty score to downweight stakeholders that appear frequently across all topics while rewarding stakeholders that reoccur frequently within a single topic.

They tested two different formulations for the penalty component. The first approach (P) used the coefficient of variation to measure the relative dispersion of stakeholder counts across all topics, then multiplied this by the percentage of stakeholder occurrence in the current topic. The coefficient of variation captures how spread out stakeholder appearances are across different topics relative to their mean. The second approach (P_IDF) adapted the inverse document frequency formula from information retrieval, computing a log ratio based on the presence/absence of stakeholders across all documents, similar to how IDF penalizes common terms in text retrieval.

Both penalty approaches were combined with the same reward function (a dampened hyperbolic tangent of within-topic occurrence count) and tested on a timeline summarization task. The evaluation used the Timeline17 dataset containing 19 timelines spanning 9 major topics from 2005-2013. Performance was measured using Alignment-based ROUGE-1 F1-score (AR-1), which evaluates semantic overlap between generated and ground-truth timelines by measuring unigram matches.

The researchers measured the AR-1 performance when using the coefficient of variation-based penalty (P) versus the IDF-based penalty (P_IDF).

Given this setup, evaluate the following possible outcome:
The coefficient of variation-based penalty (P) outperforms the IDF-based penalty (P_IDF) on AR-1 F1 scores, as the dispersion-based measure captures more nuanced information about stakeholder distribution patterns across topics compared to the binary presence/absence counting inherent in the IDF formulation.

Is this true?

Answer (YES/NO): NO